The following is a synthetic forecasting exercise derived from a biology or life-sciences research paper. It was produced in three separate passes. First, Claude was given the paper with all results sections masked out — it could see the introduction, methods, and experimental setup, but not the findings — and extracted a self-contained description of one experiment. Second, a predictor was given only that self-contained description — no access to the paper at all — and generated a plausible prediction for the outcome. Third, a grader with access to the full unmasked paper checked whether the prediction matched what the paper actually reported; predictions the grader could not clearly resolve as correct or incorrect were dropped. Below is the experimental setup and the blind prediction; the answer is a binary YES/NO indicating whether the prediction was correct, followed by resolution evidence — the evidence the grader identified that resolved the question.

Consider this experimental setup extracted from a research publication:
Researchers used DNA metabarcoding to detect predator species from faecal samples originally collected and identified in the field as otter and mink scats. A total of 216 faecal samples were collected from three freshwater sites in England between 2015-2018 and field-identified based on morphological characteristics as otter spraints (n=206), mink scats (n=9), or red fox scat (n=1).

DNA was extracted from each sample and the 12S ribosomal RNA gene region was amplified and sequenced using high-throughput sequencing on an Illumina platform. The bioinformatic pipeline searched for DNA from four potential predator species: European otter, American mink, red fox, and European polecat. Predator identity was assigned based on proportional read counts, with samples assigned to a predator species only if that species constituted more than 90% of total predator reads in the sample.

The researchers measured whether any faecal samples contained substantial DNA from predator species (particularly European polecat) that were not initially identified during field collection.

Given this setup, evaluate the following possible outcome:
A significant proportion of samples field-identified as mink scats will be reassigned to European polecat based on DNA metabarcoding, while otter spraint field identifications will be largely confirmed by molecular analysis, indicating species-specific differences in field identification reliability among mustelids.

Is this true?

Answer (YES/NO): NO